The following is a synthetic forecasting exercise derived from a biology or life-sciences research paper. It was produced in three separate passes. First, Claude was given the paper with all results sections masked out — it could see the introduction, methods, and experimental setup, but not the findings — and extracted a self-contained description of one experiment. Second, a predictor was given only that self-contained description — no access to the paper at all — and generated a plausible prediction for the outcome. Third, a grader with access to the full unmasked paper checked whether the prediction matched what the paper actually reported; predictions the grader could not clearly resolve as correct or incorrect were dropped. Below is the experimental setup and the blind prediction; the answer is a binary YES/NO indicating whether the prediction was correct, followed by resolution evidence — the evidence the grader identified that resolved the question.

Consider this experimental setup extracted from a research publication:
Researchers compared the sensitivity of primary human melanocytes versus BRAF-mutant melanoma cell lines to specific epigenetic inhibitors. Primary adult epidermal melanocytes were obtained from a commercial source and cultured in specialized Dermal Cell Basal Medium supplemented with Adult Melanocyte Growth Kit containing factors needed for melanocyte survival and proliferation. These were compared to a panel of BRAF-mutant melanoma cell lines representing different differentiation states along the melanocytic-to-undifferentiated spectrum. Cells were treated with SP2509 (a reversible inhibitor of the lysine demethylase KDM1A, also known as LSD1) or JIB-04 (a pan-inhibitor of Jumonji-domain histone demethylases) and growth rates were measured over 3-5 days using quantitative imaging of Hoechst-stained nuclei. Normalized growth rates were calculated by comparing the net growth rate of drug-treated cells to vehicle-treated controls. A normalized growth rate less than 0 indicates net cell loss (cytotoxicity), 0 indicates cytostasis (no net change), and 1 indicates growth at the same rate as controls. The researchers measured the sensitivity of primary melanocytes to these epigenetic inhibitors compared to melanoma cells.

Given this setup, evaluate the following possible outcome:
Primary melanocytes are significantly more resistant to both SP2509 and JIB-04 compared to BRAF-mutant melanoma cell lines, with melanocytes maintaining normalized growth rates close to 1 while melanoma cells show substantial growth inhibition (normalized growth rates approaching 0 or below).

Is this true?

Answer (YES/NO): YES